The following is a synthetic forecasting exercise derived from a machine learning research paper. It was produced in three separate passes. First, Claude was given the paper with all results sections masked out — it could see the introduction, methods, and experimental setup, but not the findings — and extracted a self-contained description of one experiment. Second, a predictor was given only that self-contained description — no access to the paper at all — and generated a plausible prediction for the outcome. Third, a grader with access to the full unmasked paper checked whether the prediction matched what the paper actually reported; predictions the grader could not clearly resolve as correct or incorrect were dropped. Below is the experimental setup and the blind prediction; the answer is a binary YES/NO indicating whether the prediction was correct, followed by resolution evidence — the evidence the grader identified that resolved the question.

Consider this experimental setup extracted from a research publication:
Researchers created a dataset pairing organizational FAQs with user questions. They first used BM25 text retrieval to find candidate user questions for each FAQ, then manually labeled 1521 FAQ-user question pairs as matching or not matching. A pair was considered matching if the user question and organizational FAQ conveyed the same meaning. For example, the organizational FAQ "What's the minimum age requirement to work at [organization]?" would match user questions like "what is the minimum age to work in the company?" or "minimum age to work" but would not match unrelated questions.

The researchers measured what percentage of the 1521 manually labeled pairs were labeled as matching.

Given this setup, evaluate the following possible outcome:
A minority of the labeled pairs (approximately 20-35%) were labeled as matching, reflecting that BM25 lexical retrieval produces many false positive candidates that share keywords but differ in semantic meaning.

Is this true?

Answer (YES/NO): NO